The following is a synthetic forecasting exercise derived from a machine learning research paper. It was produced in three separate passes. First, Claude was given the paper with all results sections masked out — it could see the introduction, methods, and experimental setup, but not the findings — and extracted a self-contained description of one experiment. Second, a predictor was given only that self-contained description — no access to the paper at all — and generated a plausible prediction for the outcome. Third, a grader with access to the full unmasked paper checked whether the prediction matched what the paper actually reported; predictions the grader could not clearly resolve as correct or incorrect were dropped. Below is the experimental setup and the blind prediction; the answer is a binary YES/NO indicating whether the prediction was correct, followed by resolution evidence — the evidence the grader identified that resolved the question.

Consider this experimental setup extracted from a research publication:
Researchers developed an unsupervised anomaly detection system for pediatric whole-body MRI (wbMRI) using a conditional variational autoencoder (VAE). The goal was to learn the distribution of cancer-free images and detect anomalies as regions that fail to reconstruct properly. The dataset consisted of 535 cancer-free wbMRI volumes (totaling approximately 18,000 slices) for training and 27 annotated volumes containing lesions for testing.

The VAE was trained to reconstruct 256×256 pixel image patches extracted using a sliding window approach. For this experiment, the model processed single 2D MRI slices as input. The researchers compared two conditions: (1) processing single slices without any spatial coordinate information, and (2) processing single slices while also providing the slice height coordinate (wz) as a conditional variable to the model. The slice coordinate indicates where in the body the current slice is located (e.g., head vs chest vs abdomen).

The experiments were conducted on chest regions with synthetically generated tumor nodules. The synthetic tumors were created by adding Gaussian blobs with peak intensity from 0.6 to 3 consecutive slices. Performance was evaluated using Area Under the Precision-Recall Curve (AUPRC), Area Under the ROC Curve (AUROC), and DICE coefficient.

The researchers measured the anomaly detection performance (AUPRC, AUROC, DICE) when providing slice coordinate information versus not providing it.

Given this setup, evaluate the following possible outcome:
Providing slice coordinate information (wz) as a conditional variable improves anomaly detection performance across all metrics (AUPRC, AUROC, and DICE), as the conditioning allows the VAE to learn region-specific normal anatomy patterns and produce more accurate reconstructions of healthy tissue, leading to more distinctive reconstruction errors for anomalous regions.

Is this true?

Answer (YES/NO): YES